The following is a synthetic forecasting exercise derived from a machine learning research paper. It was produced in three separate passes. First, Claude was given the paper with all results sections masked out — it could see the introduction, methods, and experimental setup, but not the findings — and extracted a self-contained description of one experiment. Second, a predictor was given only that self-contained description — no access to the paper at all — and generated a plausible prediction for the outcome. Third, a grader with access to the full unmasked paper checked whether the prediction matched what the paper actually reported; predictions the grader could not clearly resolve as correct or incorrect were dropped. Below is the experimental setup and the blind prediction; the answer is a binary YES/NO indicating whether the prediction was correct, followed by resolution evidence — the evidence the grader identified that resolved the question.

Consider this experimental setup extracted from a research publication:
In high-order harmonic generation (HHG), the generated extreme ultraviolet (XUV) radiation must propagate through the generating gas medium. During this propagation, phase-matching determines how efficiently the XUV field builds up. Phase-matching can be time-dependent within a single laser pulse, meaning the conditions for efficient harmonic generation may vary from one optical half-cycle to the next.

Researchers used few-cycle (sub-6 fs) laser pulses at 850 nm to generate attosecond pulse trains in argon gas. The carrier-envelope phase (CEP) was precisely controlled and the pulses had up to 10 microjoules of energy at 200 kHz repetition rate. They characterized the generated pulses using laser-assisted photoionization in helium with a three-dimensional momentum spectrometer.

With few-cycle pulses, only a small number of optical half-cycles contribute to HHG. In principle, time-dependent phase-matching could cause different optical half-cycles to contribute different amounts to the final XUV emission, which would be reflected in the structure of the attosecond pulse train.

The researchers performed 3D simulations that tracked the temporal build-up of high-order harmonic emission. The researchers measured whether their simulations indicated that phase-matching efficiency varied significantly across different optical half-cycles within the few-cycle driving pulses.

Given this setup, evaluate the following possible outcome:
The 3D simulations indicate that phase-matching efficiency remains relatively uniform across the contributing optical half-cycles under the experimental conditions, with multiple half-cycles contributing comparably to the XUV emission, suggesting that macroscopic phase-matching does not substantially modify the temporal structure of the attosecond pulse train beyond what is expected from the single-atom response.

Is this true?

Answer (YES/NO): NO